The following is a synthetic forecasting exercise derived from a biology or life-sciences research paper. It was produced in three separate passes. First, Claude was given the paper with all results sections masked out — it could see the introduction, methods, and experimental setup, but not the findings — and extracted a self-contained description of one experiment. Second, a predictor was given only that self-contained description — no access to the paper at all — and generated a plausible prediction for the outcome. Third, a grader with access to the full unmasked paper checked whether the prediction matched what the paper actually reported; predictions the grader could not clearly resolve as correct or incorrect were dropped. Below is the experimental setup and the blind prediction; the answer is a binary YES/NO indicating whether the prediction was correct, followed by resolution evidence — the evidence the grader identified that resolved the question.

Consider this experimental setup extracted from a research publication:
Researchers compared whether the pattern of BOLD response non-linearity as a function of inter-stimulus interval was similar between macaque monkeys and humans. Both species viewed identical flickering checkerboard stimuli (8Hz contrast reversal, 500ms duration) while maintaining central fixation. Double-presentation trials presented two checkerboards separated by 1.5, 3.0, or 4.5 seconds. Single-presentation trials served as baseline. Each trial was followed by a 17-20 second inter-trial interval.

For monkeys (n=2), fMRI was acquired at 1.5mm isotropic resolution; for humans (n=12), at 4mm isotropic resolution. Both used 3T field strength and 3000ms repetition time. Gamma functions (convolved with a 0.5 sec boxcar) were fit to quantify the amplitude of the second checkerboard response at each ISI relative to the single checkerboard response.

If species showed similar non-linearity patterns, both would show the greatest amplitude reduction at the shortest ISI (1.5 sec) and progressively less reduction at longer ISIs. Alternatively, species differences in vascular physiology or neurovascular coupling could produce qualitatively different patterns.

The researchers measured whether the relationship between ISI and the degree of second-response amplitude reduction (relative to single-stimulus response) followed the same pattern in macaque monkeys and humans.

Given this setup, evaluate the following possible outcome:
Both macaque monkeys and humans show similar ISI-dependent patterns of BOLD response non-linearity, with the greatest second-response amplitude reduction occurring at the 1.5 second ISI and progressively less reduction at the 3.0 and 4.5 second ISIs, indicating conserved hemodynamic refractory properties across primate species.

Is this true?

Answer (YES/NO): YES